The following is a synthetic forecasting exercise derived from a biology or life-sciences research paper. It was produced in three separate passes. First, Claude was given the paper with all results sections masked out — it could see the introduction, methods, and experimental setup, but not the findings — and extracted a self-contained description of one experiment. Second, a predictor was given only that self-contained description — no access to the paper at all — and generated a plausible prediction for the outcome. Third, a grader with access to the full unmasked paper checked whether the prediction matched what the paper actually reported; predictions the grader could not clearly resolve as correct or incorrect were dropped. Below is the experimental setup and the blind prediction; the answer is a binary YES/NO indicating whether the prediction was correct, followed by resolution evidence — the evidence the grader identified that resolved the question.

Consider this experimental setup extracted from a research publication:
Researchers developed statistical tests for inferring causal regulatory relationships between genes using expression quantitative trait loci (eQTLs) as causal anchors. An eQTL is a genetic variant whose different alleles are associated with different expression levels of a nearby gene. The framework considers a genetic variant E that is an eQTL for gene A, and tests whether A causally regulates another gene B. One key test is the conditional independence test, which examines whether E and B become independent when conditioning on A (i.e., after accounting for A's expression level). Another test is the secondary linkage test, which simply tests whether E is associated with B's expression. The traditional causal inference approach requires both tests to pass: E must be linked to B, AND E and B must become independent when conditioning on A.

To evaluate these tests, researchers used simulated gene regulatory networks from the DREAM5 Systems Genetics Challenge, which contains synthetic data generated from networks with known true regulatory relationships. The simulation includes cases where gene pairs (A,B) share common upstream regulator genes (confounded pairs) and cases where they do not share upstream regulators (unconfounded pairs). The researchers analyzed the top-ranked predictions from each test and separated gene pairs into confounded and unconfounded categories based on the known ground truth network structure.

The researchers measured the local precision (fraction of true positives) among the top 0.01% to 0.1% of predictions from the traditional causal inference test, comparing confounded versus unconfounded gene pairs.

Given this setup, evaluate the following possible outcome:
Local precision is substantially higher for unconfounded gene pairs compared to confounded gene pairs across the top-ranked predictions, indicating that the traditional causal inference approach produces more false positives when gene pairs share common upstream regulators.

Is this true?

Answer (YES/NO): YES